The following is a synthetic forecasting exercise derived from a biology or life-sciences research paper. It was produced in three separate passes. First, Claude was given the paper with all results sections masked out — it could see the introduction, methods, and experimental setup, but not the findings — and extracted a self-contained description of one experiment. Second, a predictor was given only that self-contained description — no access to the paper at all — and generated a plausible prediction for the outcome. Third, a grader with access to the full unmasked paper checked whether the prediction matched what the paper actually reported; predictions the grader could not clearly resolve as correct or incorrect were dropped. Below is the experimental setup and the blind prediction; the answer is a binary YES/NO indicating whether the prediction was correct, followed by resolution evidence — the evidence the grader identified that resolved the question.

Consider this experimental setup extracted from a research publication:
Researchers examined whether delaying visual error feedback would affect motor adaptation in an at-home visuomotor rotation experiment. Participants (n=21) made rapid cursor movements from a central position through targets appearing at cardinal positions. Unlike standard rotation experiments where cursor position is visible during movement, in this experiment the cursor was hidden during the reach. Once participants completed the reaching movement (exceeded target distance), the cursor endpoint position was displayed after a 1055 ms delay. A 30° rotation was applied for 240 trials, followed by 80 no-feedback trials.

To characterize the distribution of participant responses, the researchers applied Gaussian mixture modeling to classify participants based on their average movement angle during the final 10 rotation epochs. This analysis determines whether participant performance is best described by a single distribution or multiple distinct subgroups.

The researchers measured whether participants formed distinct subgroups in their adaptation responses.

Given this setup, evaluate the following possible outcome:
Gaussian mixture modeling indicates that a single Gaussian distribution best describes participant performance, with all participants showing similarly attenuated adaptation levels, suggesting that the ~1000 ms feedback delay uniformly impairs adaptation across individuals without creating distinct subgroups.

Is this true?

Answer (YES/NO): NO